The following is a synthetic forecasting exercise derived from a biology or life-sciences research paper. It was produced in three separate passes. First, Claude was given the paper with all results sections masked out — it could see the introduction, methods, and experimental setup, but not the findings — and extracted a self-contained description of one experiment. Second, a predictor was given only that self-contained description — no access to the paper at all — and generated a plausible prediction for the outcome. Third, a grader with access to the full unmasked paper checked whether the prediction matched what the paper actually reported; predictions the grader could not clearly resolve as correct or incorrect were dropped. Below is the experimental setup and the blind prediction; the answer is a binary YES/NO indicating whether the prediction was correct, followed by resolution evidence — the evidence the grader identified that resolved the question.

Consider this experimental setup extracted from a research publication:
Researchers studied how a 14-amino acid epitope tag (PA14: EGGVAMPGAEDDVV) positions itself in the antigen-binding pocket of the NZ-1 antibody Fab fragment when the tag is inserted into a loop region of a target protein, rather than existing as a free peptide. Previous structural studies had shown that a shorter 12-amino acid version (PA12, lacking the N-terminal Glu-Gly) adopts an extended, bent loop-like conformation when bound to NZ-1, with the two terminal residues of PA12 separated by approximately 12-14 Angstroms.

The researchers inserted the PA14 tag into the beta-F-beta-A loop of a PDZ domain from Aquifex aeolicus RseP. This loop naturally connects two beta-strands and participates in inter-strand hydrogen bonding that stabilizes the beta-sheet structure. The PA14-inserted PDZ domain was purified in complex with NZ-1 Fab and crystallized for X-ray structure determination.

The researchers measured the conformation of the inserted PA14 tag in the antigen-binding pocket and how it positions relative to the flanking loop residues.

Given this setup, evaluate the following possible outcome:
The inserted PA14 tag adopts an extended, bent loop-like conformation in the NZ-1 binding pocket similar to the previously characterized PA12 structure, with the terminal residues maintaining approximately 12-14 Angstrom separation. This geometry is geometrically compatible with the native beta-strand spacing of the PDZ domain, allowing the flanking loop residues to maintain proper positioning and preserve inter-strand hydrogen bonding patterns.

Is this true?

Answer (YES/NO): NO